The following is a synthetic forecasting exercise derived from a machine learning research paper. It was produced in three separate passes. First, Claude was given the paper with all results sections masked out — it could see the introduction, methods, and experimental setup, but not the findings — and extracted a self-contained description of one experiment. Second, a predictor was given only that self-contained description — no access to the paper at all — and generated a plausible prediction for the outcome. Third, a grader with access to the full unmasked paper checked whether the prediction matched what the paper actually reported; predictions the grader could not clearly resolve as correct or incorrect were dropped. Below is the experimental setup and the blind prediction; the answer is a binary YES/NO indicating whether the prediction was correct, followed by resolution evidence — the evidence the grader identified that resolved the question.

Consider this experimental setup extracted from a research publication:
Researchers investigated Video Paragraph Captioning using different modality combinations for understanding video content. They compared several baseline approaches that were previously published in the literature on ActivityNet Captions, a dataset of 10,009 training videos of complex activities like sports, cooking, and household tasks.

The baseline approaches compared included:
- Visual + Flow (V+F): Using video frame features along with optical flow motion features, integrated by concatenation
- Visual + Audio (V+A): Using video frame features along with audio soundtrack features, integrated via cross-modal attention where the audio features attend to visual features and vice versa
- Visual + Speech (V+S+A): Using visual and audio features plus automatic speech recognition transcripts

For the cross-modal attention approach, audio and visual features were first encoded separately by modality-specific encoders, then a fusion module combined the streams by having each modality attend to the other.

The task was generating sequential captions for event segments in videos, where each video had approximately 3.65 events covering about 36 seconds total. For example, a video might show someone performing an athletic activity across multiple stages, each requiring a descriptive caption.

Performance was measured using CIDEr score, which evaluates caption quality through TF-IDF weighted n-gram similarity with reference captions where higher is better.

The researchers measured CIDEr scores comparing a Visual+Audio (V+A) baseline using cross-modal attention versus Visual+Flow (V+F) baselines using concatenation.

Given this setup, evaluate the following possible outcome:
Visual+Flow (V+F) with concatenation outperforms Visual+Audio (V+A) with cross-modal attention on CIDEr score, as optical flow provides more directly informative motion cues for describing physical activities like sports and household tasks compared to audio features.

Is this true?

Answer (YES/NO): YES